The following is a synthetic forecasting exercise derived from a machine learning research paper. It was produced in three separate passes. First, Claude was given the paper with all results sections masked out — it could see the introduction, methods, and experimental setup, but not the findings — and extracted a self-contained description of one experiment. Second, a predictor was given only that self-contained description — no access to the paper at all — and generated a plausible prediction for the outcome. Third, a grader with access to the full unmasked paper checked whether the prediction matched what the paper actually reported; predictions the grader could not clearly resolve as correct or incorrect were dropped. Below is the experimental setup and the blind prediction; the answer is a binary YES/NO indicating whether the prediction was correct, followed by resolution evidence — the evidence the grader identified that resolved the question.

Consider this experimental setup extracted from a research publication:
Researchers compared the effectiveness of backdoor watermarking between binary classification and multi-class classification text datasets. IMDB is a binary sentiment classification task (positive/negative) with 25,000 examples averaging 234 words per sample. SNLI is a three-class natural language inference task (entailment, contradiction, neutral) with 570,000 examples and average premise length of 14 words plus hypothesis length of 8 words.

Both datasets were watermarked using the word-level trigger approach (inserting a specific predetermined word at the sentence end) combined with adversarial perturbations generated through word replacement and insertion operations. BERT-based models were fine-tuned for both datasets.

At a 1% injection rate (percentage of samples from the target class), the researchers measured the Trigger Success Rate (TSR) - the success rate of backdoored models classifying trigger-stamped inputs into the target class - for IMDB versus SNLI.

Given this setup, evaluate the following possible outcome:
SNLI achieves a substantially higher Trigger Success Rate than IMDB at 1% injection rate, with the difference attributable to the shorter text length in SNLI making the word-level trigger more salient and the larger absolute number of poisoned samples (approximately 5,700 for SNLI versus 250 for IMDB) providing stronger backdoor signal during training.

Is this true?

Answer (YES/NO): NO